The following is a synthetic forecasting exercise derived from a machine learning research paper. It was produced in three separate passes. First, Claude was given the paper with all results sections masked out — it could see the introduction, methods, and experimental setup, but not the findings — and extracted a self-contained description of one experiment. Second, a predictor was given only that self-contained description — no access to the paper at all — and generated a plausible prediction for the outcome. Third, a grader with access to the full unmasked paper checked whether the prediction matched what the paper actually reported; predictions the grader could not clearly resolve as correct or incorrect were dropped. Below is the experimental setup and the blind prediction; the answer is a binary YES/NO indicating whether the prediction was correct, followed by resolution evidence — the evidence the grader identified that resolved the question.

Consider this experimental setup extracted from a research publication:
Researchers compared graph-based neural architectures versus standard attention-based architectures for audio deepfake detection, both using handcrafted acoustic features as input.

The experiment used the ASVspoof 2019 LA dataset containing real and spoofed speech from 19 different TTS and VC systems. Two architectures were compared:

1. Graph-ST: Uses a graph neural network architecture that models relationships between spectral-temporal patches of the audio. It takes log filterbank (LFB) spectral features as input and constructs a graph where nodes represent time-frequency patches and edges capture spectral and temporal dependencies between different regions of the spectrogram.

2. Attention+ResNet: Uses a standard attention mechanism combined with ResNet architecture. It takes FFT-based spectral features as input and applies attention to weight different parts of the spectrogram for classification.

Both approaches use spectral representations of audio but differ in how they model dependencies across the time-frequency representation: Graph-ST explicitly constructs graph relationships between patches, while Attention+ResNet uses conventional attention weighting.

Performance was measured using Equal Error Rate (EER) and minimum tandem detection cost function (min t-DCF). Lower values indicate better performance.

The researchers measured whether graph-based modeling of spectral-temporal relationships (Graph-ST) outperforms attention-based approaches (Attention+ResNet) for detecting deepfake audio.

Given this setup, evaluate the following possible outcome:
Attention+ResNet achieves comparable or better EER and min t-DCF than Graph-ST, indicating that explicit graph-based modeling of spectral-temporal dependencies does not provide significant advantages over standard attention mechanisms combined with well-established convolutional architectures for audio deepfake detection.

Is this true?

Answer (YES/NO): NO